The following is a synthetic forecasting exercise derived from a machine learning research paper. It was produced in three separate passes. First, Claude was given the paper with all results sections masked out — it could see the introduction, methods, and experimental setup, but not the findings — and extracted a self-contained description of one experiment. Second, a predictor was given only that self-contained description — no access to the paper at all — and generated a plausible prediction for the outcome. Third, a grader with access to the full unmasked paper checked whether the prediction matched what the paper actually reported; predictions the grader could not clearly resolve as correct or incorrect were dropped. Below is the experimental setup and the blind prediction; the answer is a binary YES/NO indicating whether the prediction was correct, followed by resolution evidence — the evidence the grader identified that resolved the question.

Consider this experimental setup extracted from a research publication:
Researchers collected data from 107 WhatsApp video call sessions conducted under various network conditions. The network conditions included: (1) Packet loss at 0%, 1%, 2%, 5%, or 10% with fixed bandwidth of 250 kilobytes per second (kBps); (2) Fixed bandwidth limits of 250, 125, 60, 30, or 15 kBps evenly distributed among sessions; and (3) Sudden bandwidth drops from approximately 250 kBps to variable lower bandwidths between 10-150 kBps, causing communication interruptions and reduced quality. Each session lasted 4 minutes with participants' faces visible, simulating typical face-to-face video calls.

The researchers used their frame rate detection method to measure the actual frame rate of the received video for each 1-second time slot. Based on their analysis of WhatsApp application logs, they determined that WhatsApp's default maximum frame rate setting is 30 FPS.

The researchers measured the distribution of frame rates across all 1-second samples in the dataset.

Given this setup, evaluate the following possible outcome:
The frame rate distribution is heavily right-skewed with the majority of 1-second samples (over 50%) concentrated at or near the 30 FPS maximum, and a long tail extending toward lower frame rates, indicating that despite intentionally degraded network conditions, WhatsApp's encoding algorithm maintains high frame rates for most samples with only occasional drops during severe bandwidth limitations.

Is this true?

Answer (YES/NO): NO